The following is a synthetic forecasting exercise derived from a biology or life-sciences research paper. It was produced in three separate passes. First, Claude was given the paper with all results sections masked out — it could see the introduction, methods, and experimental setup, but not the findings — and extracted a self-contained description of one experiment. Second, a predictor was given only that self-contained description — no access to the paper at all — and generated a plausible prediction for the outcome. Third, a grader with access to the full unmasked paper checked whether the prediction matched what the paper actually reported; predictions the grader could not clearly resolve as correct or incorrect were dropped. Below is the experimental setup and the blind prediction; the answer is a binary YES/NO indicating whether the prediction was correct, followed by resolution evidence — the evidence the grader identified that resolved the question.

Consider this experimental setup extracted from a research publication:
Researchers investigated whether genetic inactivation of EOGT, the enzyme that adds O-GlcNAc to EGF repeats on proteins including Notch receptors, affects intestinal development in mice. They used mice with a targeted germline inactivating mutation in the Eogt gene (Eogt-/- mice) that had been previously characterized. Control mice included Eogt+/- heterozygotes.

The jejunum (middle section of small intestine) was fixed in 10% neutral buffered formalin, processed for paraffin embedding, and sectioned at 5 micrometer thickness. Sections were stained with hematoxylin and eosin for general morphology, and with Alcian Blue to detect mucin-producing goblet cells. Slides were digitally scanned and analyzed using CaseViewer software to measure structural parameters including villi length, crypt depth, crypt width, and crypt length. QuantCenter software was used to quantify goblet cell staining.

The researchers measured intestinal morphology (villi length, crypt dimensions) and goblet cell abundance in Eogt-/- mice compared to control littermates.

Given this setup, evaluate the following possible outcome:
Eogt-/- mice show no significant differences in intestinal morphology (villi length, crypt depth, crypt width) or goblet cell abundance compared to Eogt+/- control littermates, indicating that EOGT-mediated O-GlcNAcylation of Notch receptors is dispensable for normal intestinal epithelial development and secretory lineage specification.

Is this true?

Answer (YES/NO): YES